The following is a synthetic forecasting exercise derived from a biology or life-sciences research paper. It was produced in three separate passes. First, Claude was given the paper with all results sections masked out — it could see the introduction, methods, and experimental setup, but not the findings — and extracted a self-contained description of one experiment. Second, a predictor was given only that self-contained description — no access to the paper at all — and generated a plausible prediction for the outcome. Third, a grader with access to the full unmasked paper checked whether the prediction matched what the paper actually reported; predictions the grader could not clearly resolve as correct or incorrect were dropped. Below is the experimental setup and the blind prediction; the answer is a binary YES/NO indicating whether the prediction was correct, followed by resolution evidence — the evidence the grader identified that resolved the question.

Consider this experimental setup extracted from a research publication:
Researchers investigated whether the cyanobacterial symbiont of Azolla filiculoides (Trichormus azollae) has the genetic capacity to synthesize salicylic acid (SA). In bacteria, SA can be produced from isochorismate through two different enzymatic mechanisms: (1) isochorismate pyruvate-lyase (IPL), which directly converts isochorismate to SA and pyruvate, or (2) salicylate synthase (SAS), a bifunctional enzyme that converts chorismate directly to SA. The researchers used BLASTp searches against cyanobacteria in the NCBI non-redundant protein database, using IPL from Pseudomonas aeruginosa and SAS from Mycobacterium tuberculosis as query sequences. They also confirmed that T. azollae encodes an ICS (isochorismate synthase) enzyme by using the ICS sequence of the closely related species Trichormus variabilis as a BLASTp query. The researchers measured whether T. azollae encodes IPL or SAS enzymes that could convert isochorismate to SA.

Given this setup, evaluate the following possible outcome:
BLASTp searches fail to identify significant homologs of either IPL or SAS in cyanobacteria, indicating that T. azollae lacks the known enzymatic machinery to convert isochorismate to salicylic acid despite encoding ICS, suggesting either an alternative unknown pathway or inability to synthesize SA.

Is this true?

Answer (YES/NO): NO